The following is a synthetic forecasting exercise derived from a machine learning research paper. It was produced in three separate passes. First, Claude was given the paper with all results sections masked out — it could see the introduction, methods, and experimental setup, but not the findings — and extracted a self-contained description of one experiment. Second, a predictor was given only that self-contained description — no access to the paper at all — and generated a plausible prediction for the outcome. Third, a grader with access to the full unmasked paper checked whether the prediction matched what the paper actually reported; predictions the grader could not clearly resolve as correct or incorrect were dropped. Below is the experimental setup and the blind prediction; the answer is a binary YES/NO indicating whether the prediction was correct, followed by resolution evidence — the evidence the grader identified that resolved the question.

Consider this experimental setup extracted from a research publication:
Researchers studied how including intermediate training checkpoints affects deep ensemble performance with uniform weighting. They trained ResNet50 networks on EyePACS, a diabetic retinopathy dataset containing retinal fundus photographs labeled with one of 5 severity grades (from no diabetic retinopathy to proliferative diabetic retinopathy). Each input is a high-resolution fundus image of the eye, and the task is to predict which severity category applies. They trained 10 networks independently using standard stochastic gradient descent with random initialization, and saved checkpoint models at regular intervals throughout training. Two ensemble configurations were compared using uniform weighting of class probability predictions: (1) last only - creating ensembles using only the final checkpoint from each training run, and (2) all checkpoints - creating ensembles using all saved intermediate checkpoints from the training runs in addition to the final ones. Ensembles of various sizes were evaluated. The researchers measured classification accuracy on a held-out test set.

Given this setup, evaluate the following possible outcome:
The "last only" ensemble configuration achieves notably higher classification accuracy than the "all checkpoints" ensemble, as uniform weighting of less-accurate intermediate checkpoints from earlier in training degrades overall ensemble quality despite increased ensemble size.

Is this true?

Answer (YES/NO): NO